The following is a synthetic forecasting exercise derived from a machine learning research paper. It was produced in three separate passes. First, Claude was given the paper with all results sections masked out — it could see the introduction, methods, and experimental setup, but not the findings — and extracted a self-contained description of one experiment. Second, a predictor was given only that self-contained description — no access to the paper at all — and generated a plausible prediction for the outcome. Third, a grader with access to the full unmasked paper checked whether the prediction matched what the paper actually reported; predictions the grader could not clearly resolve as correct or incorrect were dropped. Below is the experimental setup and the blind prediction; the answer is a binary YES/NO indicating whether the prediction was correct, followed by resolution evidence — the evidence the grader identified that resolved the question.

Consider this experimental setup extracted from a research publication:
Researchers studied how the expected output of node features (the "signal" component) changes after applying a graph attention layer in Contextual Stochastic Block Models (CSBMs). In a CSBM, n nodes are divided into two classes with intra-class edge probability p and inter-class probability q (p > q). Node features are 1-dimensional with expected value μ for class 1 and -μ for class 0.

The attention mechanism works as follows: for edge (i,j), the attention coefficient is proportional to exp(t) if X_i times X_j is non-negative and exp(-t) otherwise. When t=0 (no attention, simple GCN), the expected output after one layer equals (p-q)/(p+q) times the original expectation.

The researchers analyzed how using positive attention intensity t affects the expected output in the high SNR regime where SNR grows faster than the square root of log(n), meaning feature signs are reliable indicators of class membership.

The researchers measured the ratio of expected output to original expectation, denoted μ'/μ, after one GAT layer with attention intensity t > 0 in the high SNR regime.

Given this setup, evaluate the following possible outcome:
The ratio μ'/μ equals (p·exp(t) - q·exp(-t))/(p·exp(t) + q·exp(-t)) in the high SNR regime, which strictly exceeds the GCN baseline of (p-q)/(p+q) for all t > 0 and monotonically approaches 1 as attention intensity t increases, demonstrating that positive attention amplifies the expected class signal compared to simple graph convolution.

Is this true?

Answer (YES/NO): YES